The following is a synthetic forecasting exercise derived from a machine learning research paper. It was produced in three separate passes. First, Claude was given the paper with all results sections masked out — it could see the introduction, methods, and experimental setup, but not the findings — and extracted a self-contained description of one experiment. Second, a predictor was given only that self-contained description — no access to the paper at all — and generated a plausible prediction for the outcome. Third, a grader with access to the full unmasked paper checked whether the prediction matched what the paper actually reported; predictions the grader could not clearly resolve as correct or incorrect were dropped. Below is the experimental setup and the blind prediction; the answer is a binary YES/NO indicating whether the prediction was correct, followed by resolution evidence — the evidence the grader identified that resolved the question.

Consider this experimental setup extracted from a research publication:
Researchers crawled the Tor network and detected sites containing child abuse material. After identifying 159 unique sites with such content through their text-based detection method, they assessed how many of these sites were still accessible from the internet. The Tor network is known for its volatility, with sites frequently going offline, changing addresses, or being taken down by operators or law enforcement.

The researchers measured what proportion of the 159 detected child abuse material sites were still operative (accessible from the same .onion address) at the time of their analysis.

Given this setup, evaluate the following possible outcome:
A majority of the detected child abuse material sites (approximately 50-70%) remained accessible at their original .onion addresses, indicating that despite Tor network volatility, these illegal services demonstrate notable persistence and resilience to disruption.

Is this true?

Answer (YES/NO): NO